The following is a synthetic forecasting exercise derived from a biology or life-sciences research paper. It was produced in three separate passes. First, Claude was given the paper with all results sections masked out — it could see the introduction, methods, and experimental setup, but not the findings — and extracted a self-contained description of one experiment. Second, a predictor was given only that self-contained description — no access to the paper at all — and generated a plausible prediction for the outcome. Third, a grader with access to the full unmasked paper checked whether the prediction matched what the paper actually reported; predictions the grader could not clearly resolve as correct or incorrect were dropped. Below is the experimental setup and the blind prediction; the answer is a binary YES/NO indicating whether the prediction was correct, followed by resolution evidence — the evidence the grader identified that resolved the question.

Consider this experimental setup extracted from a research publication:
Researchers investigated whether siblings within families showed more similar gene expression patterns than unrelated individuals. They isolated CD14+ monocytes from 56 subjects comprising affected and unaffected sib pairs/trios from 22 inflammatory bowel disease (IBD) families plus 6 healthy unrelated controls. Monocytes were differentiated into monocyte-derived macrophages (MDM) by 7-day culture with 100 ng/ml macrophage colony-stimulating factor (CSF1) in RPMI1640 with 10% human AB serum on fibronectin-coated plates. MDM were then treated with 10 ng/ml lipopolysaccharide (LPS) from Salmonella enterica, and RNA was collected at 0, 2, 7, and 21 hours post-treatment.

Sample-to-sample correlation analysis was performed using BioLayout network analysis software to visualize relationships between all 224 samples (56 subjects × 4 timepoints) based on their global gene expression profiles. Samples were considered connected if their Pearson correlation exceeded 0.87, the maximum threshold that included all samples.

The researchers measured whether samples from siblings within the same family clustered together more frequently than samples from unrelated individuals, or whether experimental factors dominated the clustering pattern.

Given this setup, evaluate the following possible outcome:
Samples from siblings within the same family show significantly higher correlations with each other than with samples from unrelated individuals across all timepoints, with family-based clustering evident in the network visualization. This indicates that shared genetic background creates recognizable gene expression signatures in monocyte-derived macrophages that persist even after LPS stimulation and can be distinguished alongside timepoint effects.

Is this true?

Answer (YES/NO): NO